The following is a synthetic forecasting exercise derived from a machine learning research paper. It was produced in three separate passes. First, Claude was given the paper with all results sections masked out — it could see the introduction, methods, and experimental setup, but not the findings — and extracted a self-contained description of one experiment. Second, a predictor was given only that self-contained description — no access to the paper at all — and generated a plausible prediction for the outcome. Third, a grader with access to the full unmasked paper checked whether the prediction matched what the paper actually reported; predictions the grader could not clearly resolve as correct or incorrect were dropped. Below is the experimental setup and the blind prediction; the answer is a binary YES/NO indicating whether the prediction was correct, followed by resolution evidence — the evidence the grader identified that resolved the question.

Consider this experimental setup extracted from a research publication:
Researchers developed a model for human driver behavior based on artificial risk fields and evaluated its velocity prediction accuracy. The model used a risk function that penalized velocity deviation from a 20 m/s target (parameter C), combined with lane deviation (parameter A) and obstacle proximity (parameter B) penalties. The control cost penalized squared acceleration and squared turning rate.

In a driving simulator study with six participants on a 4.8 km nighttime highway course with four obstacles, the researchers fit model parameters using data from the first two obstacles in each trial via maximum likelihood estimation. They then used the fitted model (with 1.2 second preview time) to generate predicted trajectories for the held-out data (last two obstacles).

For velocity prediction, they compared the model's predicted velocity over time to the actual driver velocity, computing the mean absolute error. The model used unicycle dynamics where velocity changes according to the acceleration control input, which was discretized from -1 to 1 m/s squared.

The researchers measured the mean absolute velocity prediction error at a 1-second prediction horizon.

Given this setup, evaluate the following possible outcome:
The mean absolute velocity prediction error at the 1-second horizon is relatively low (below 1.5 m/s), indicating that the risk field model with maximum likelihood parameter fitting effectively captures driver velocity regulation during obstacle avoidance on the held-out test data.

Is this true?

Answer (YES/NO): YES